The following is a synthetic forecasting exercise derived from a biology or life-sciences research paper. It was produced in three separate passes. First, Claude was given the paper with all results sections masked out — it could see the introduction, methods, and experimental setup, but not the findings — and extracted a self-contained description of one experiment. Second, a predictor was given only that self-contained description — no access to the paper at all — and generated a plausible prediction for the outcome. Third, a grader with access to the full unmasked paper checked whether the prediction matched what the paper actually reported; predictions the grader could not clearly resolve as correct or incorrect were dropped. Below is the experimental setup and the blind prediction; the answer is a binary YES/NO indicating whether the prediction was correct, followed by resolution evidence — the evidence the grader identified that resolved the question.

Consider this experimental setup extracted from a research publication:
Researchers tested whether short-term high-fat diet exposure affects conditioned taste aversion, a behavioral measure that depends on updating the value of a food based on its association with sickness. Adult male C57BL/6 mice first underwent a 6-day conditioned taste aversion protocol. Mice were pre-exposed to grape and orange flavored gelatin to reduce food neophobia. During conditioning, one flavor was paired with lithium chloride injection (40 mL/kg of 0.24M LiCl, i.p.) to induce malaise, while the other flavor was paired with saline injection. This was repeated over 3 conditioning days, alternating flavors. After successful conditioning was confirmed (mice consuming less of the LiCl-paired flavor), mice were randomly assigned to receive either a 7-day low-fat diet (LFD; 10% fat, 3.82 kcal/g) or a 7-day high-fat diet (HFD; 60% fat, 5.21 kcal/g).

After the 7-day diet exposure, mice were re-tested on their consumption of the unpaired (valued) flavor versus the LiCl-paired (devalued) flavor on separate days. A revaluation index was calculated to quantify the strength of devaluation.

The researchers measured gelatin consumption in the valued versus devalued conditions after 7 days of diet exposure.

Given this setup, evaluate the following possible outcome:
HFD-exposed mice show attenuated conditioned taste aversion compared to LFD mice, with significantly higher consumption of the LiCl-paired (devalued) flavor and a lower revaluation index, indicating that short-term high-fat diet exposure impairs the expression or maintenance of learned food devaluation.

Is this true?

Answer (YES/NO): YES